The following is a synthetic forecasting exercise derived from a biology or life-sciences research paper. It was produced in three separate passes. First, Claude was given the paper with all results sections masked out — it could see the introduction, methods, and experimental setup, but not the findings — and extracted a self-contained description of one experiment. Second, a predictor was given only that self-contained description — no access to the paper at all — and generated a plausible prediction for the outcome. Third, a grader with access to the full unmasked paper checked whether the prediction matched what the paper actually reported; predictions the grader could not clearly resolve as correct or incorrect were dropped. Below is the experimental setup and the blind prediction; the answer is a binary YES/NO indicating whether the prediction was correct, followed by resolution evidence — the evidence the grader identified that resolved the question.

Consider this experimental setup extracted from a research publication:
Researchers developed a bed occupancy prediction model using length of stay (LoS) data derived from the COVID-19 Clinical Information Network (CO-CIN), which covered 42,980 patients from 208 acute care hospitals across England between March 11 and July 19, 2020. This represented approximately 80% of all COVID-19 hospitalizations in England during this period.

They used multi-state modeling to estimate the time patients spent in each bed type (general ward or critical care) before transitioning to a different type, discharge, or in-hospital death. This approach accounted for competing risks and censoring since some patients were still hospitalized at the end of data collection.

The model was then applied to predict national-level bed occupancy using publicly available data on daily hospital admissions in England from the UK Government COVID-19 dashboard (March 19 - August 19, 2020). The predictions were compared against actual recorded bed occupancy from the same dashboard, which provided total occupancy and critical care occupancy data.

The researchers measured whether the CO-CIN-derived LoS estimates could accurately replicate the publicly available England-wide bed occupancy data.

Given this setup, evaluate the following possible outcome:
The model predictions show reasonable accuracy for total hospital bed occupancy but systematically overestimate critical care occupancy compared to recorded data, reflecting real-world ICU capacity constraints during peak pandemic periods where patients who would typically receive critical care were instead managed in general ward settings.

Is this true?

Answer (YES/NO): NO